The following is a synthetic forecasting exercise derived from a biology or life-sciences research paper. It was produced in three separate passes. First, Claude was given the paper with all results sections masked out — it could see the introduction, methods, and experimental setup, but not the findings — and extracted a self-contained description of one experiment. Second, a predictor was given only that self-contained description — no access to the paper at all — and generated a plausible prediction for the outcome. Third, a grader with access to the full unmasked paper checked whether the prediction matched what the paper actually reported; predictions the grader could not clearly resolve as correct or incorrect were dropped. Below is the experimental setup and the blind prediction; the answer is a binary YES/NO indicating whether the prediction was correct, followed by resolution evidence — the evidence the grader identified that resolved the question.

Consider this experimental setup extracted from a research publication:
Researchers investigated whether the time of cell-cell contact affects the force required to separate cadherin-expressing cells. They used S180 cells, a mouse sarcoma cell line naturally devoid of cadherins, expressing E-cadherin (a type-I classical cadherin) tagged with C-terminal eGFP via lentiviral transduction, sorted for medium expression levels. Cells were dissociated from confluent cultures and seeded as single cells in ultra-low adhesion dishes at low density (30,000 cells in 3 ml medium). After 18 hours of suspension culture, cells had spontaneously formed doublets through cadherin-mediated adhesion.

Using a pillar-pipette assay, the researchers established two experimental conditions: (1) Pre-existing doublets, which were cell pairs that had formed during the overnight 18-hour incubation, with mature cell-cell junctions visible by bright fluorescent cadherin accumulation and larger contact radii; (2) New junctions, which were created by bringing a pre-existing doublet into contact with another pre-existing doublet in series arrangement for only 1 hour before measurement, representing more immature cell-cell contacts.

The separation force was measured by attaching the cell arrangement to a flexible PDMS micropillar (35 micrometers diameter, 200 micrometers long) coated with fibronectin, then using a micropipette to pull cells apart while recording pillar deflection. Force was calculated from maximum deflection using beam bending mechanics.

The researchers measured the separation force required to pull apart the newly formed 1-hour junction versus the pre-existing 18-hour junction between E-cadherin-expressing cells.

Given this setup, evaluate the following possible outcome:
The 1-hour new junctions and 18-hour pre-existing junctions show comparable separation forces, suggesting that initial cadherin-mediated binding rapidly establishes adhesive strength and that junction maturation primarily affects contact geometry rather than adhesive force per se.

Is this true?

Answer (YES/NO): NO